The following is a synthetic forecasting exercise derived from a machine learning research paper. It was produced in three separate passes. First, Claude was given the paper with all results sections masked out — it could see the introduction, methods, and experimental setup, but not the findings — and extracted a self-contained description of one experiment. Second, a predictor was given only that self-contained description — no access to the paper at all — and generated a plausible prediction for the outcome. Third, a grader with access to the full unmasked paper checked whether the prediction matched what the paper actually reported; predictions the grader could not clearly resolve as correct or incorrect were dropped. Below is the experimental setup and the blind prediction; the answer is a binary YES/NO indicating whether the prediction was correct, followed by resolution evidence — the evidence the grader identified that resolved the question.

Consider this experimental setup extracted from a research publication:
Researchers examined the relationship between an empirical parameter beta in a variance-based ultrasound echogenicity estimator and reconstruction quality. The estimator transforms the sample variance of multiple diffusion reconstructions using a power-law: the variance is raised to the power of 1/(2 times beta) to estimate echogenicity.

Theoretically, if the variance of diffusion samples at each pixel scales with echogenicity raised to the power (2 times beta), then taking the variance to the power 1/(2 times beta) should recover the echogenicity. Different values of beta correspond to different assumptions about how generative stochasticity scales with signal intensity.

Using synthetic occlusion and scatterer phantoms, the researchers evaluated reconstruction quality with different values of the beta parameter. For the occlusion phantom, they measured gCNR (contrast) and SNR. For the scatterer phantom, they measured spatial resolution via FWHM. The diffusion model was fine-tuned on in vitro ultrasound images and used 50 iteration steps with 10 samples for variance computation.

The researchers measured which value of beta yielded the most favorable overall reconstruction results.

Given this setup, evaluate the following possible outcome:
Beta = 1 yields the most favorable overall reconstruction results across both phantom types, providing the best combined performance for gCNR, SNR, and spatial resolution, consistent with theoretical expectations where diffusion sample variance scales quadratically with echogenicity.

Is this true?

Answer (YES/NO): NO